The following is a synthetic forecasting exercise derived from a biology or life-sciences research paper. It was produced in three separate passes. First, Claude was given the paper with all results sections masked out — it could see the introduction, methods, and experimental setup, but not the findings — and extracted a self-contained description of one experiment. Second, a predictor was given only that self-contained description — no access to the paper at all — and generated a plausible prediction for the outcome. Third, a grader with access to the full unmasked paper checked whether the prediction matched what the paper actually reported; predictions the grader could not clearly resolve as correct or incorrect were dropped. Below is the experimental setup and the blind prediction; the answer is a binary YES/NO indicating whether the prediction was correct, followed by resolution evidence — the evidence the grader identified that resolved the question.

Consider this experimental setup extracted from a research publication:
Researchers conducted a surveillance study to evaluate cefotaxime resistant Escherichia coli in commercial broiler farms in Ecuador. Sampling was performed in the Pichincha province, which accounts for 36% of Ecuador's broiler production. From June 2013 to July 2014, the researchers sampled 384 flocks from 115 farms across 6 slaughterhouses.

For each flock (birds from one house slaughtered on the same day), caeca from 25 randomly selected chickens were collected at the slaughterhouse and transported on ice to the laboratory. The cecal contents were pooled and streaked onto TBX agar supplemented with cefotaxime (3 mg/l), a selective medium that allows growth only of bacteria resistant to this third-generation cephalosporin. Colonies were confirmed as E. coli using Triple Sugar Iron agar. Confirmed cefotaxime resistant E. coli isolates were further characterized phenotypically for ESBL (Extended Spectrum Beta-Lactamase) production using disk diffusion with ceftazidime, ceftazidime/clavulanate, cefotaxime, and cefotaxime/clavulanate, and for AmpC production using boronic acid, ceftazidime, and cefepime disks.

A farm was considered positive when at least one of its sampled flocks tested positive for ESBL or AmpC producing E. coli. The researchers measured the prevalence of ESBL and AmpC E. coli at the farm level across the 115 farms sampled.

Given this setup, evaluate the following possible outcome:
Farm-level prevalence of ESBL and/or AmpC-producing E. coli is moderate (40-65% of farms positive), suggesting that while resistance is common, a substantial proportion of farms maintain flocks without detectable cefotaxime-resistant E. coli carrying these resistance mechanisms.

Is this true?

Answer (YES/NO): NO